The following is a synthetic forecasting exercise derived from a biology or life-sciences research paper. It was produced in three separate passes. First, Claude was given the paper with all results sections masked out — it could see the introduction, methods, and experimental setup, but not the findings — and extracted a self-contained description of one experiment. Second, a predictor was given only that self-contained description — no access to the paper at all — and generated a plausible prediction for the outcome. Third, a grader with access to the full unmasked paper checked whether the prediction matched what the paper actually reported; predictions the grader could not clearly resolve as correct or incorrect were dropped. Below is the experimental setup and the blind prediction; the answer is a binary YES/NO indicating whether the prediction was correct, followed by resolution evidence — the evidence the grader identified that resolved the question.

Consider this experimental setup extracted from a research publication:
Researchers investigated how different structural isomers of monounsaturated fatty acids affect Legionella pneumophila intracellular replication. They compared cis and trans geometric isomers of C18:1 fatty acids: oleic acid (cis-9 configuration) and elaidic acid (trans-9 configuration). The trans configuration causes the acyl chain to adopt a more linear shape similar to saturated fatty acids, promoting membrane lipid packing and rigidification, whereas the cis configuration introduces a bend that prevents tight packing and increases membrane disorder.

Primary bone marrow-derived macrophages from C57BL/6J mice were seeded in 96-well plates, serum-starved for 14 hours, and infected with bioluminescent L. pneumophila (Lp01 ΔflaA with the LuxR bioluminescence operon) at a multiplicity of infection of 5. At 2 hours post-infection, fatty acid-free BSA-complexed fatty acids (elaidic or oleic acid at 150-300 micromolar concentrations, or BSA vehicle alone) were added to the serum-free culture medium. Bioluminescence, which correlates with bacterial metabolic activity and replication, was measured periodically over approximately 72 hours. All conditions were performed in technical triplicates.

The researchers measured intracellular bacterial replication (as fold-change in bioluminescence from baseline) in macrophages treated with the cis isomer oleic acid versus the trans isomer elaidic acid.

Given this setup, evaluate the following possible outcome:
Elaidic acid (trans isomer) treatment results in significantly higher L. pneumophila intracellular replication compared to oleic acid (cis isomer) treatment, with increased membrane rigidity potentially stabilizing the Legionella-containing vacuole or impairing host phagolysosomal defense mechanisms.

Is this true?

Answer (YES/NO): NO